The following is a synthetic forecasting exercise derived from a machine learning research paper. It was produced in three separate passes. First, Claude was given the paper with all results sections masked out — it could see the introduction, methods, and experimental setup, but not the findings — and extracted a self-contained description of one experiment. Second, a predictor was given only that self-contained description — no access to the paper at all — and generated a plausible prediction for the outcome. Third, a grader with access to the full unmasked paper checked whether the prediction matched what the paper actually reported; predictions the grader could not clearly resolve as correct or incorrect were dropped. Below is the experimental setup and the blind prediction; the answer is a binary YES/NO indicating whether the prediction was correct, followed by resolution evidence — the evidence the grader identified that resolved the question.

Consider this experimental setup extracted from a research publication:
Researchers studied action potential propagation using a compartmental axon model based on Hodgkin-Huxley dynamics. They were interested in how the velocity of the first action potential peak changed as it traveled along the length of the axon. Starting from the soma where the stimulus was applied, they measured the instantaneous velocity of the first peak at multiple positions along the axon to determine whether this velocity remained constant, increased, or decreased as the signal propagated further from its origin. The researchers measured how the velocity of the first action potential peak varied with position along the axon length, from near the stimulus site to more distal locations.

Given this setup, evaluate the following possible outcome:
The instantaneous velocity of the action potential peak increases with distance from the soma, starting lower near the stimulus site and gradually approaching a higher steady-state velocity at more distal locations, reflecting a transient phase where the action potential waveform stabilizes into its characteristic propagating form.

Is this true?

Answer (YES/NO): NO